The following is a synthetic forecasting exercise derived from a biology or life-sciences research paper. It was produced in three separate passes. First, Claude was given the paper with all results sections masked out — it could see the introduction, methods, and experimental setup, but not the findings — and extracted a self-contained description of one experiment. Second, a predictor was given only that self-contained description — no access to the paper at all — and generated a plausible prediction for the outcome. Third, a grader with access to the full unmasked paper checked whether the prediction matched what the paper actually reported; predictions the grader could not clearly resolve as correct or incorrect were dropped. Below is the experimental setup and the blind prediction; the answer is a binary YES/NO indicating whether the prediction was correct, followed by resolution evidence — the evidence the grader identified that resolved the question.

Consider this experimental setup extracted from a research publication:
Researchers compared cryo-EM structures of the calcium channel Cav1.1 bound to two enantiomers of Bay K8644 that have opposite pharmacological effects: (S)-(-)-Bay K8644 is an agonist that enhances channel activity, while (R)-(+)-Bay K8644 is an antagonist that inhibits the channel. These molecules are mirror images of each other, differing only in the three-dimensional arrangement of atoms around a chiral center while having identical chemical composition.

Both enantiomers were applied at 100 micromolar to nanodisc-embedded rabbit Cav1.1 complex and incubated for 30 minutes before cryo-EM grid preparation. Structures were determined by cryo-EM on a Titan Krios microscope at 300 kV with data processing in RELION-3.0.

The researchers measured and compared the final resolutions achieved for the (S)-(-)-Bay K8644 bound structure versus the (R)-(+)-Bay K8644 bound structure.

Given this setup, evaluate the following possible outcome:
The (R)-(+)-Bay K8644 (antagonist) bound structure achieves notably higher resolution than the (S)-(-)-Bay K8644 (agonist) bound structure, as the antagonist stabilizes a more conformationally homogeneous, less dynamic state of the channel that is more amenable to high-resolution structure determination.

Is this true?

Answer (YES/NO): NO